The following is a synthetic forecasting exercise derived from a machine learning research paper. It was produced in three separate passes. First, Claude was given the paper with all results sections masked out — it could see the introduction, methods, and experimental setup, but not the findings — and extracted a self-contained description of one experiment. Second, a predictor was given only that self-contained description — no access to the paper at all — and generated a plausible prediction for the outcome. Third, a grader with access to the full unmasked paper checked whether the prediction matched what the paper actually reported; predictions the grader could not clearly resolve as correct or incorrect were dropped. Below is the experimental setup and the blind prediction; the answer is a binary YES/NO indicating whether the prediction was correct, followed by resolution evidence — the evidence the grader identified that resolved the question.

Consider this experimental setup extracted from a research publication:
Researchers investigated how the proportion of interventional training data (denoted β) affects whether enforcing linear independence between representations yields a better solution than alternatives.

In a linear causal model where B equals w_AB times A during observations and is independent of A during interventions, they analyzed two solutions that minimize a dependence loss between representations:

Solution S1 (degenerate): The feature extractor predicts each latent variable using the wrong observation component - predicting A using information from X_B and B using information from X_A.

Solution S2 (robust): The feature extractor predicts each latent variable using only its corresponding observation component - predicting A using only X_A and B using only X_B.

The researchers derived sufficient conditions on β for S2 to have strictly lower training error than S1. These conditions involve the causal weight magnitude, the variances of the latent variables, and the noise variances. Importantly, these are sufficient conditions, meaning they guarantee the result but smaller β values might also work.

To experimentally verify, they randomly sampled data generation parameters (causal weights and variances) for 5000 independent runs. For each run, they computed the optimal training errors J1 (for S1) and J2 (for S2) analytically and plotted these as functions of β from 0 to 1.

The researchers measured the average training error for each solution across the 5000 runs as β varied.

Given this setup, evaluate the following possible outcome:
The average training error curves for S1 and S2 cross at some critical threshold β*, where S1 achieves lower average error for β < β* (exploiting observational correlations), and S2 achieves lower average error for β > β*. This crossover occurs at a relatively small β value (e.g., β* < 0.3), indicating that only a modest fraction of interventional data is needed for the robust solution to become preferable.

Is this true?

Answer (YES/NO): NO